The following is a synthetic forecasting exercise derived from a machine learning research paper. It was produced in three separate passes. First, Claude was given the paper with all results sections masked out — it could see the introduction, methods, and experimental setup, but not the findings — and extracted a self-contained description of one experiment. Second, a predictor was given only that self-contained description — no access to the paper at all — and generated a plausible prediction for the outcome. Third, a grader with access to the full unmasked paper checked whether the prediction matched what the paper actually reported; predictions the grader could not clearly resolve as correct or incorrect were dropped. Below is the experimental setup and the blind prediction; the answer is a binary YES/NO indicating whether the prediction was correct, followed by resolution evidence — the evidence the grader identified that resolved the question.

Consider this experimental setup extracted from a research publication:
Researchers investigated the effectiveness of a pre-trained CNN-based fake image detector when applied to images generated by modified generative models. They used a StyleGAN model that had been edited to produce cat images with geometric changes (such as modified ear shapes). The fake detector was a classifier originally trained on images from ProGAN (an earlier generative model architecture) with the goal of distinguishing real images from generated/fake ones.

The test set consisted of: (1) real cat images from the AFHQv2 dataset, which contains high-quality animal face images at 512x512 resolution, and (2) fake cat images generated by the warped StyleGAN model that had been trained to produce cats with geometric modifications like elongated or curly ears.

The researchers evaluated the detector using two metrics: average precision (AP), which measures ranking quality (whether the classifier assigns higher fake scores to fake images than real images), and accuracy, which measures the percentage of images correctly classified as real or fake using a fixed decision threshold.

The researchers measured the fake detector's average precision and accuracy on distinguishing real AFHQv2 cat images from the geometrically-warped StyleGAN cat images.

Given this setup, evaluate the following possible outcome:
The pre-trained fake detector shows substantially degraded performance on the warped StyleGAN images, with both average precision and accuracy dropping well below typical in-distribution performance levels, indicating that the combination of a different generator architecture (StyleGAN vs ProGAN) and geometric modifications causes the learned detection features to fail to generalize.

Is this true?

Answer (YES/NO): NO